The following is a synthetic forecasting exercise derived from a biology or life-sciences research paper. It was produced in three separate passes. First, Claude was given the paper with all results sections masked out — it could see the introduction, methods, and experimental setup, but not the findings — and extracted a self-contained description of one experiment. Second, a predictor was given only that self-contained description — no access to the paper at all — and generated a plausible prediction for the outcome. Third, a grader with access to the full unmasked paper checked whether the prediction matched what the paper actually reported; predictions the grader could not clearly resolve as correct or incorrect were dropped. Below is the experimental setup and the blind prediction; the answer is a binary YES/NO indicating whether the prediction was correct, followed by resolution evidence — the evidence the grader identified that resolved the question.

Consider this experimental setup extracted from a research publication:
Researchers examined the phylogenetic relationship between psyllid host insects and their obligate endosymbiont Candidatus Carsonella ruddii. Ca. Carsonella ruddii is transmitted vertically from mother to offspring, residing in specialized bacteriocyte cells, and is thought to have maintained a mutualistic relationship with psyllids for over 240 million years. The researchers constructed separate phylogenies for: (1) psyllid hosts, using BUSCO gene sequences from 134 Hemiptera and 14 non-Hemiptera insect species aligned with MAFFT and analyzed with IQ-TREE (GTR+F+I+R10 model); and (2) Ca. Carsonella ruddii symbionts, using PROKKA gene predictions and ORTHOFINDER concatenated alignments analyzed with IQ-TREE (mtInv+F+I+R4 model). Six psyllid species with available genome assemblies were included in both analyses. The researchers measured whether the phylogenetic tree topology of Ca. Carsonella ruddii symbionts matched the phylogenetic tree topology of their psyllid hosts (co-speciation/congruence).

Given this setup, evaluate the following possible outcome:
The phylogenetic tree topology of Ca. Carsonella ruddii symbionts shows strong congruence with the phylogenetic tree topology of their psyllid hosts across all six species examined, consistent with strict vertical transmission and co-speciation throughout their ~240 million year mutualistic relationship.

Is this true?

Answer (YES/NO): YES